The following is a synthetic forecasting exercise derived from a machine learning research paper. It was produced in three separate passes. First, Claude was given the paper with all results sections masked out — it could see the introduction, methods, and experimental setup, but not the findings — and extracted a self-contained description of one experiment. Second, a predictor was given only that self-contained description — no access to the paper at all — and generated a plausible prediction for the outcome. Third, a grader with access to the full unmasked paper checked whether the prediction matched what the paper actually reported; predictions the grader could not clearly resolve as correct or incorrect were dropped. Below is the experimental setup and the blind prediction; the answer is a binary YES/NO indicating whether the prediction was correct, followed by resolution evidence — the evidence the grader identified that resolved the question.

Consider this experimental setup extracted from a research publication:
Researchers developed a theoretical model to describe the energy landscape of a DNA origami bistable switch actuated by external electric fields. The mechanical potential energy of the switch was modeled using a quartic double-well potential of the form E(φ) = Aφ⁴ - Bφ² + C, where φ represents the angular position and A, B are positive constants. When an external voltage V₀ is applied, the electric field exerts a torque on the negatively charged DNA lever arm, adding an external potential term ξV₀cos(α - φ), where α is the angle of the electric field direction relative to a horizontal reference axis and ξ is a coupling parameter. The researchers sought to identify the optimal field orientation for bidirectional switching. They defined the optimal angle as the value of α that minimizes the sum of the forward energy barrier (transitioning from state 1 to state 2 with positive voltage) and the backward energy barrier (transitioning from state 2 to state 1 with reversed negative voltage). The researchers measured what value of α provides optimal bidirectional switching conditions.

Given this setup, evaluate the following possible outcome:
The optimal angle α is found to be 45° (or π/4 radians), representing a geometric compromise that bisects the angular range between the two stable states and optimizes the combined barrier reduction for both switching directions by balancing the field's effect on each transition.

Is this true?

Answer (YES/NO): NO